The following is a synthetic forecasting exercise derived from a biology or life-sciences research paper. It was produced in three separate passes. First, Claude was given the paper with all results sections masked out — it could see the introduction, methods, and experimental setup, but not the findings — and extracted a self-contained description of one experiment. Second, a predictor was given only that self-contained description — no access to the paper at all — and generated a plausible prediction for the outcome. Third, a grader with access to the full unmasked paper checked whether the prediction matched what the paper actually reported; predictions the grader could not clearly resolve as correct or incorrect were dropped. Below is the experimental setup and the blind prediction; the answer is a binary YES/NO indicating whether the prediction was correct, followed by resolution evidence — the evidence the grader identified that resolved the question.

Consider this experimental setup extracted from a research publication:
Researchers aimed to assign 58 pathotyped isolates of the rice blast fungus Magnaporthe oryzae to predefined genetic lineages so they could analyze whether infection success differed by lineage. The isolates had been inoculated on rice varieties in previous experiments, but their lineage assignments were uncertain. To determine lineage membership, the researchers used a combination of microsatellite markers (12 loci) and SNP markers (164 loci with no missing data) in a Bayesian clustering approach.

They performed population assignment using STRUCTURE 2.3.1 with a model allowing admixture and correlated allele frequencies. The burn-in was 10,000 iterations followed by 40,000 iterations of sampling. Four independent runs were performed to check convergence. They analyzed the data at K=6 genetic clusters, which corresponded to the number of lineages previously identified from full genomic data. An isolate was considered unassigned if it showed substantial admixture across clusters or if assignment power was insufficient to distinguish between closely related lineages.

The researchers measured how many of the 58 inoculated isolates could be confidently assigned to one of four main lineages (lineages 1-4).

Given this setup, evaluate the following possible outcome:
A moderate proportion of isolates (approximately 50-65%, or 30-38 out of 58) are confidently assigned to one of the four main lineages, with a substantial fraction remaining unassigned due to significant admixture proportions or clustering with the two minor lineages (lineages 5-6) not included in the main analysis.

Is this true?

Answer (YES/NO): NO